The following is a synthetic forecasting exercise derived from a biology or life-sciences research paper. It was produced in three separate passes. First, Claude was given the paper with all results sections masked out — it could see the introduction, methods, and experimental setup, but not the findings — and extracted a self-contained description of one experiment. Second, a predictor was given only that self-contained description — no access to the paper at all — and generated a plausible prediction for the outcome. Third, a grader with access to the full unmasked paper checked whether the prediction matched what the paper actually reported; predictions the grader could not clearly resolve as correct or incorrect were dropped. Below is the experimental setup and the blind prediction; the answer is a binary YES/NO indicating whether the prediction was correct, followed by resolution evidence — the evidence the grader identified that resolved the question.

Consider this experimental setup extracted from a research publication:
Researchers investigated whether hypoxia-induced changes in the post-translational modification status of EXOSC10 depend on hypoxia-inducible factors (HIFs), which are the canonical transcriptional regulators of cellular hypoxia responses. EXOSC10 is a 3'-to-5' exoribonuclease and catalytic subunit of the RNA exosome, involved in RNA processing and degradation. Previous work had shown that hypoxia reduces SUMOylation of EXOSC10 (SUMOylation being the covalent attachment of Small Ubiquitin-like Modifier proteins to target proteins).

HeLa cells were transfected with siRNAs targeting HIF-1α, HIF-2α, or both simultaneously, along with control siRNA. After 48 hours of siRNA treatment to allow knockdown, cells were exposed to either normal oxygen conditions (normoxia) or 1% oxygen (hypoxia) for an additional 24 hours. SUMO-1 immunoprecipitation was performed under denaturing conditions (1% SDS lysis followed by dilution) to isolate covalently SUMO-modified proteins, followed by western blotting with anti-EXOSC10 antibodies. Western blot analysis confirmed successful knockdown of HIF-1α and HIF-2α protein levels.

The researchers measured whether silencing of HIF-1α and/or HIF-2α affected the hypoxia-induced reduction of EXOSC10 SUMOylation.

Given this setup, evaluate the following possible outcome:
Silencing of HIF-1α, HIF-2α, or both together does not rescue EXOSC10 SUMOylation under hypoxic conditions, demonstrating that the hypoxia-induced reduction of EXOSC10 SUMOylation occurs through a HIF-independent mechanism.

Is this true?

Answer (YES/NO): YES